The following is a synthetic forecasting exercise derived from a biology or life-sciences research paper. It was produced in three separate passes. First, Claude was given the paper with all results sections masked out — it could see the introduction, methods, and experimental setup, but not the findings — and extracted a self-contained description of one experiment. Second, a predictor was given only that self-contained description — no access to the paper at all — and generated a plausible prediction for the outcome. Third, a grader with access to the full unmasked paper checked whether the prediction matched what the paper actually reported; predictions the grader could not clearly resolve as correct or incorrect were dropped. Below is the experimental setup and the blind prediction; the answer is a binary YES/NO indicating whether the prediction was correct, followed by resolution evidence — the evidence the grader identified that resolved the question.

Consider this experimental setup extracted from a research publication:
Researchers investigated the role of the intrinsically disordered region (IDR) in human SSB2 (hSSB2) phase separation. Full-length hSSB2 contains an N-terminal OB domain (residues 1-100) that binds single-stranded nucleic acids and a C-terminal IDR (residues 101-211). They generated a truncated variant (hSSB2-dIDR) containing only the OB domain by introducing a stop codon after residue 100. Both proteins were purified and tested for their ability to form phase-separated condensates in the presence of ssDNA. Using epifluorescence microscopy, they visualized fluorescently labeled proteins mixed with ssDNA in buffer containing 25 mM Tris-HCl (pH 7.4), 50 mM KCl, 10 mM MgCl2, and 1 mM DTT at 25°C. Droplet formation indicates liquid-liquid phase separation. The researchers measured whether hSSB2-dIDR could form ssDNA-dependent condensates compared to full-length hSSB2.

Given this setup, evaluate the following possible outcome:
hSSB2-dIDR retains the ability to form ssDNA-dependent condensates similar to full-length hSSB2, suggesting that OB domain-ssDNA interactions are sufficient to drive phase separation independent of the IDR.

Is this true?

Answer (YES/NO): NO